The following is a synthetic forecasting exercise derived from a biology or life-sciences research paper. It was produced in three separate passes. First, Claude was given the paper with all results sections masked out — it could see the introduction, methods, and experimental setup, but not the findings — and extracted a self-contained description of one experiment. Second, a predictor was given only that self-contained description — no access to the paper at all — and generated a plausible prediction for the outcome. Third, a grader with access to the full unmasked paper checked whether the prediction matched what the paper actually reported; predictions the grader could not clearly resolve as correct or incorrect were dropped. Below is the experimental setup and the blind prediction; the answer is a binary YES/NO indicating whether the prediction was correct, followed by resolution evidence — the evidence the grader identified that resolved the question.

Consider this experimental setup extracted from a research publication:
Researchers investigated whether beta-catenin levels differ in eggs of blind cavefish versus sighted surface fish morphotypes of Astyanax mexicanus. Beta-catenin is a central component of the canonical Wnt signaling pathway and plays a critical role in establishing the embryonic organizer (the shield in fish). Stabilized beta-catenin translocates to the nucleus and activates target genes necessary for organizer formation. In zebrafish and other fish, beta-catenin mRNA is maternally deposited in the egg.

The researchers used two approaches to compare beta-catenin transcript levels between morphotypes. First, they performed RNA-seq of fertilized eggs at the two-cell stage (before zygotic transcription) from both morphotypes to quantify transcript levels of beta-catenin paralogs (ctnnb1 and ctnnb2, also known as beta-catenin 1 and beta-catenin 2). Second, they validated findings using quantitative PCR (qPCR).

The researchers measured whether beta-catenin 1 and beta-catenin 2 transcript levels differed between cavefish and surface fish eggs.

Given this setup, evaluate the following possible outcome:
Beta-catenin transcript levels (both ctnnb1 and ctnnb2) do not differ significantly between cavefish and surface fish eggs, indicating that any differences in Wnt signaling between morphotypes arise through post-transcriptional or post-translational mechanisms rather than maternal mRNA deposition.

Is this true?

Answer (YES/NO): NO